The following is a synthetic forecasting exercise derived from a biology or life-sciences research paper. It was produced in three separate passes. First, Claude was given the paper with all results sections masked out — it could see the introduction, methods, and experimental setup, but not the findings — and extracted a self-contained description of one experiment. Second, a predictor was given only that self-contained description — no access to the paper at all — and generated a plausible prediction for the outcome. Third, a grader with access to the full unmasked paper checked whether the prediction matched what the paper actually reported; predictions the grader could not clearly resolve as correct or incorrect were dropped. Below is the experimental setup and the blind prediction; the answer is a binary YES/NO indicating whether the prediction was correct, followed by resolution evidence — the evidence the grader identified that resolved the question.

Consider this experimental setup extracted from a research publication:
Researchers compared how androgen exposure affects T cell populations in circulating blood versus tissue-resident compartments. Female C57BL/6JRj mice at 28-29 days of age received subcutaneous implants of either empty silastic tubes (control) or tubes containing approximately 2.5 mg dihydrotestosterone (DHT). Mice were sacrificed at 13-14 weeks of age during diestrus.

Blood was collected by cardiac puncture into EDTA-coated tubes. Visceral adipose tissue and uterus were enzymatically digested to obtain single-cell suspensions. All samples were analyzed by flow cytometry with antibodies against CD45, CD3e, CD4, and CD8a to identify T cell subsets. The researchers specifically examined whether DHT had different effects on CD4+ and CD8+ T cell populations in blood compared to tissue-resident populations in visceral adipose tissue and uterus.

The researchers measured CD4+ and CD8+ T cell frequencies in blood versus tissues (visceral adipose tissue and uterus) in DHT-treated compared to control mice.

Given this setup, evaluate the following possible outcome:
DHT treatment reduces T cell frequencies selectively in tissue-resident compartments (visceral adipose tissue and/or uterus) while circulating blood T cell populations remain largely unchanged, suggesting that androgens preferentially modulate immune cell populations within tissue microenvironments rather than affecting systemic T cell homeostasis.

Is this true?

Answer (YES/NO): NO